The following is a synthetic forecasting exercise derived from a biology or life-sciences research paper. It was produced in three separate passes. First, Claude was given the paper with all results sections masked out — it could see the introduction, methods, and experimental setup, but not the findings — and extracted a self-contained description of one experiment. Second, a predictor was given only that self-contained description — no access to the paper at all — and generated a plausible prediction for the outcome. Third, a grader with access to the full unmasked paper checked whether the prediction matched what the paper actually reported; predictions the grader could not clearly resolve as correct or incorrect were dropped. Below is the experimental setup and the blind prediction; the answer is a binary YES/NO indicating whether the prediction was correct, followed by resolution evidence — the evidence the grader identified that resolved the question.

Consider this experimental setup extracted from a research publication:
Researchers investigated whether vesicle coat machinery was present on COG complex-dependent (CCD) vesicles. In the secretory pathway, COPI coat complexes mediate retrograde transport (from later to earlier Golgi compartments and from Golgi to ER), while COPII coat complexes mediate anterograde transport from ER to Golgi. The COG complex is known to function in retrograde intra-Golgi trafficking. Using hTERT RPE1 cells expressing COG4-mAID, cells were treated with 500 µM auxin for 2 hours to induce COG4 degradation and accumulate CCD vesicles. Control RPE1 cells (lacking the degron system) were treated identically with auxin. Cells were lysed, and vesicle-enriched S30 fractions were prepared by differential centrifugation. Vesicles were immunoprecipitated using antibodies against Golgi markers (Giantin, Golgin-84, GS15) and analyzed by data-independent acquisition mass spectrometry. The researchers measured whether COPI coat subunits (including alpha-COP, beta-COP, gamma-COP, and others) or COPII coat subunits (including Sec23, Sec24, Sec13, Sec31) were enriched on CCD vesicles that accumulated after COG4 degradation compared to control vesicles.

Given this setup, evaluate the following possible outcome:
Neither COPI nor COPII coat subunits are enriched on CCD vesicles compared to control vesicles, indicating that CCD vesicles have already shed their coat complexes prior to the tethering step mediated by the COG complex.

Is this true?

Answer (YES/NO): NO